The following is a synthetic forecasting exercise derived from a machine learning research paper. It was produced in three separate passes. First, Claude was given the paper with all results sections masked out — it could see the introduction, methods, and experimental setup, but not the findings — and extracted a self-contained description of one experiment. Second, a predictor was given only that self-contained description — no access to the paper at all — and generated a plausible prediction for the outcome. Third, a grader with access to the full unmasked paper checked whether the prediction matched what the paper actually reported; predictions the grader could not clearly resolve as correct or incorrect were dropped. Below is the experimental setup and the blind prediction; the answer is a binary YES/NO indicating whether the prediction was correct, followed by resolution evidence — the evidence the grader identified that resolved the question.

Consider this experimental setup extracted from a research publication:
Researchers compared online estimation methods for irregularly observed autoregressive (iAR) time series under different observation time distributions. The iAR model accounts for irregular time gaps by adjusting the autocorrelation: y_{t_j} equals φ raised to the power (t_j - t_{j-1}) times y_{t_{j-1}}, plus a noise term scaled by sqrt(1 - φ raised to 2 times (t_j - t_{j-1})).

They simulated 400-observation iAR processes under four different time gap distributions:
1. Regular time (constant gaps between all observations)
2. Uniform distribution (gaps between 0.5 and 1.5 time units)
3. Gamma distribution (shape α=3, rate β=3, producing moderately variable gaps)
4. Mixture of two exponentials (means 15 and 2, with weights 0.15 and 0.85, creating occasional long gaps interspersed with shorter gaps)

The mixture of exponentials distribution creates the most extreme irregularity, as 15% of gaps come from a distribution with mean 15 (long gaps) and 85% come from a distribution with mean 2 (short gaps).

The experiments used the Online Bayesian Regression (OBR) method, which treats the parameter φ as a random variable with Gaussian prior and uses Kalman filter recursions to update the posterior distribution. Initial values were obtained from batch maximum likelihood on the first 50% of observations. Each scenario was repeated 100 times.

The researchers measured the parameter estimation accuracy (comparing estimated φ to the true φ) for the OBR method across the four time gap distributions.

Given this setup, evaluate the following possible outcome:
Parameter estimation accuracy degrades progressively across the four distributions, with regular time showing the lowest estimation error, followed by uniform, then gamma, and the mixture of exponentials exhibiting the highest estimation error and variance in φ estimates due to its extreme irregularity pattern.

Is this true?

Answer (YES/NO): NO